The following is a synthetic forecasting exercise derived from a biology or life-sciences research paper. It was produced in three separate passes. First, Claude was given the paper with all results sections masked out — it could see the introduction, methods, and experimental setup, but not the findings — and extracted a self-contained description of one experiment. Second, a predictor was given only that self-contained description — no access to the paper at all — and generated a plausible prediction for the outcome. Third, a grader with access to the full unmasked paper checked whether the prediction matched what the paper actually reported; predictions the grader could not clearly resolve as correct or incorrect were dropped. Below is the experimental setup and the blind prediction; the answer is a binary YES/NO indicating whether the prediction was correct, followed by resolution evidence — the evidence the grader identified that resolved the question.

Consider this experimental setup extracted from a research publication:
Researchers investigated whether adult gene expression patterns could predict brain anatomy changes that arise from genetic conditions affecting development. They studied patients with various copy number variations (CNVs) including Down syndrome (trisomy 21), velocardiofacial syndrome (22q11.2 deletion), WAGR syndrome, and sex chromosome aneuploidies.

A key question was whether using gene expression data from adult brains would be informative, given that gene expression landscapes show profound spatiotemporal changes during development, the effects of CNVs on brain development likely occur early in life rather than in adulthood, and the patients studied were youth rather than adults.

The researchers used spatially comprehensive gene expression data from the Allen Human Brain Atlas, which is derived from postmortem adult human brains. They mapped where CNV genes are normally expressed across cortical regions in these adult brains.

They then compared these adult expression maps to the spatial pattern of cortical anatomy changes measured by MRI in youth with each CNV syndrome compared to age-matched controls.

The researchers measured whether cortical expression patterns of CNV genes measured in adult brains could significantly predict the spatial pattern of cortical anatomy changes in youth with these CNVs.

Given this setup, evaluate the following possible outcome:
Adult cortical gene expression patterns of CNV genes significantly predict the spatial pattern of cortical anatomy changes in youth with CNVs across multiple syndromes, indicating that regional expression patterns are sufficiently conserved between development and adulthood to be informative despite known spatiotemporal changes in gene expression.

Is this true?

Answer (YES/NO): YES